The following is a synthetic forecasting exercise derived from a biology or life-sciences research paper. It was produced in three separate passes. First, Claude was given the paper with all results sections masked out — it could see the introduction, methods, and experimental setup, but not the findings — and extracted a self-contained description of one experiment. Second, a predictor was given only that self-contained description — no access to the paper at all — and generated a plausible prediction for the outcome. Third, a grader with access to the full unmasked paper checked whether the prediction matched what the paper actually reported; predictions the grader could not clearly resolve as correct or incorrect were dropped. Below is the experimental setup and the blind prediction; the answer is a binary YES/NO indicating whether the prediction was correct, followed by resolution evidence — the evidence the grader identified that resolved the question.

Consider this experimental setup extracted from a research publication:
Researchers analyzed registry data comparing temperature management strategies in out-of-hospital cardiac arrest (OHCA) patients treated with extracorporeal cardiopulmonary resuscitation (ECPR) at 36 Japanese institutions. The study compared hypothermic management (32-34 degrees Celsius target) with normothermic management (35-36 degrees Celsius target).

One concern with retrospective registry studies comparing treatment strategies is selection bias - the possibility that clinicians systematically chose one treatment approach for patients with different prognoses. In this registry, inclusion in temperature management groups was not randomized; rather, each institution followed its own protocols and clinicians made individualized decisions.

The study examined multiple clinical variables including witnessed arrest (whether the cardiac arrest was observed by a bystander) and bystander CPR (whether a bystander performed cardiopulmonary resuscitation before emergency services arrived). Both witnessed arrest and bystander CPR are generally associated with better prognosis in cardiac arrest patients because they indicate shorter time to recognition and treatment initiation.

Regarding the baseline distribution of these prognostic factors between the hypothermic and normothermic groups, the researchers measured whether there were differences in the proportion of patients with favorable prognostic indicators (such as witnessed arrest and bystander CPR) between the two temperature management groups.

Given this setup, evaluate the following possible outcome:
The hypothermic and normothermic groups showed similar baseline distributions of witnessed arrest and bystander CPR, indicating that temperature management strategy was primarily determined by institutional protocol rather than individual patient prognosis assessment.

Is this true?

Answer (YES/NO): YES